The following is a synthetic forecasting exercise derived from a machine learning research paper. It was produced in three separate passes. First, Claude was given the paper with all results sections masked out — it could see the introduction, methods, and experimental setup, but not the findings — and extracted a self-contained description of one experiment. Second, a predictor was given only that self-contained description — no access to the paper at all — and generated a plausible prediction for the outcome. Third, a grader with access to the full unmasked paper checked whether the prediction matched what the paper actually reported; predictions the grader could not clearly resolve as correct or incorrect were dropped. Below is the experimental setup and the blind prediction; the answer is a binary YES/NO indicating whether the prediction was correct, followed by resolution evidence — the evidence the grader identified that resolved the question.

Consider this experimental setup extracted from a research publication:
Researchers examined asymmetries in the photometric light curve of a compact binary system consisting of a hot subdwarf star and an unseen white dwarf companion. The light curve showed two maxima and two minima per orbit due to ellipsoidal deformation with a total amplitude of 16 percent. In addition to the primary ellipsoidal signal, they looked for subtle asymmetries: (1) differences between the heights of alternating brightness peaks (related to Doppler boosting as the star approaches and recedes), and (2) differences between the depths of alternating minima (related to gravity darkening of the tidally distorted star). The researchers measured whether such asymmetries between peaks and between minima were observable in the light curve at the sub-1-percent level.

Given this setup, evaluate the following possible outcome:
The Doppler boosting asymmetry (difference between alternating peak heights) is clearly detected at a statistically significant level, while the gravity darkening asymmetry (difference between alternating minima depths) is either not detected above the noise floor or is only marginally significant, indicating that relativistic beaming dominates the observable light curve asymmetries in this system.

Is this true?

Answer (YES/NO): NO